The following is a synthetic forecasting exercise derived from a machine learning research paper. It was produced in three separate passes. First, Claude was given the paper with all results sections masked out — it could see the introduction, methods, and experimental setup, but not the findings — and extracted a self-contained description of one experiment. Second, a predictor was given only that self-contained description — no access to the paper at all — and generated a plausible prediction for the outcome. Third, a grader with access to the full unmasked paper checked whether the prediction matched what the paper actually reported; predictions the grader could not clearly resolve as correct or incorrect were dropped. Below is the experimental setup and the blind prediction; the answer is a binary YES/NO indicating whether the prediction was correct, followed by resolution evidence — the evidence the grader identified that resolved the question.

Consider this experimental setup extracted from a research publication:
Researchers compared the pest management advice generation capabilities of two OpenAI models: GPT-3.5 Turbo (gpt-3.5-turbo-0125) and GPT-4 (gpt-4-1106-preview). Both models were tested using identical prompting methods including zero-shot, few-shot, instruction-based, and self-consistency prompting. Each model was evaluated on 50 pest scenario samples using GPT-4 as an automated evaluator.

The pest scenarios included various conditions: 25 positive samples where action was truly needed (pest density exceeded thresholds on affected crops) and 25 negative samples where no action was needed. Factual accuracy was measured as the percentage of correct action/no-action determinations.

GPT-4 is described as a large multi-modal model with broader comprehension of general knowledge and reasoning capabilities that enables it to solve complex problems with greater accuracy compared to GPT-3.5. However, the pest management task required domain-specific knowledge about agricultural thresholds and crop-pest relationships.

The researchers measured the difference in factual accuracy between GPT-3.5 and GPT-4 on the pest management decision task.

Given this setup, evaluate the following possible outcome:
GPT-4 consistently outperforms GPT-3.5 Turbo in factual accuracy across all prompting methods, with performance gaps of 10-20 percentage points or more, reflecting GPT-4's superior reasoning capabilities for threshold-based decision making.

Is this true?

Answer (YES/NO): NO